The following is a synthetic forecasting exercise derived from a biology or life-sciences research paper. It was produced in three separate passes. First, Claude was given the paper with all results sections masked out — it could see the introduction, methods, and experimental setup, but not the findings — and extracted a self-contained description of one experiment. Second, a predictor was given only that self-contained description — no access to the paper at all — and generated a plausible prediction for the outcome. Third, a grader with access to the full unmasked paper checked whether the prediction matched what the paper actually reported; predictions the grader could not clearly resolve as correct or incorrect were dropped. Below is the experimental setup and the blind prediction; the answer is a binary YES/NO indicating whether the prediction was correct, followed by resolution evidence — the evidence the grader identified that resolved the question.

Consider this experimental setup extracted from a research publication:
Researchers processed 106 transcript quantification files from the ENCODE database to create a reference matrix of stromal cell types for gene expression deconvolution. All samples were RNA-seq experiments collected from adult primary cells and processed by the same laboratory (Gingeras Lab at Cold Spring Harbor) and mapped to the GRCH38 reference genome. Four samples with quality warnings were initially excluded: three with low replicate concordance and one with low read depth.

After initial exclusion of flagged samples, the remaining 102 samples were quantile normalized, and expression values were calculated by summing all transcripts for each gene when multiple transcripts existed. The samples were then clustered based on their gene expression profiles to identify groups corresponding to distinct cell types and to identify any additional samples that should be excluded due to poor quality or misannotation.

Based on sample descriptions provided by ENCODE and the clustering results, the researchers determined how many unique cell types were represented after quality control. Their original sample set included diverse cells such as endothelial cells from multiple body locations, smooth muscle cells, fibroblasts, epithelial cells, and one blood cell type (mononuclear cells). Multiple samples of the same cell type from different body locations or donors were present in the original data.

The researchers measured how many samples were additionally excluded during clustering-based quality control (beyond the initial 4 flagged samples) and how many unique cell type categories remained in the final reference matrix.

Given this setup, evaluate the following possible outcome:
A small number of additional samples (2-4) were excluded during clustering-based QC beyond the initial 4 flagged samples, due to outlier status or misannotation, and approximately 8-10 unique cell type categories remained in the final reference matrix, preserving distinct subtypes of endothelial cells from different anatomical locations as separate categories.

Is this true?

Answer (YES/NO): NO